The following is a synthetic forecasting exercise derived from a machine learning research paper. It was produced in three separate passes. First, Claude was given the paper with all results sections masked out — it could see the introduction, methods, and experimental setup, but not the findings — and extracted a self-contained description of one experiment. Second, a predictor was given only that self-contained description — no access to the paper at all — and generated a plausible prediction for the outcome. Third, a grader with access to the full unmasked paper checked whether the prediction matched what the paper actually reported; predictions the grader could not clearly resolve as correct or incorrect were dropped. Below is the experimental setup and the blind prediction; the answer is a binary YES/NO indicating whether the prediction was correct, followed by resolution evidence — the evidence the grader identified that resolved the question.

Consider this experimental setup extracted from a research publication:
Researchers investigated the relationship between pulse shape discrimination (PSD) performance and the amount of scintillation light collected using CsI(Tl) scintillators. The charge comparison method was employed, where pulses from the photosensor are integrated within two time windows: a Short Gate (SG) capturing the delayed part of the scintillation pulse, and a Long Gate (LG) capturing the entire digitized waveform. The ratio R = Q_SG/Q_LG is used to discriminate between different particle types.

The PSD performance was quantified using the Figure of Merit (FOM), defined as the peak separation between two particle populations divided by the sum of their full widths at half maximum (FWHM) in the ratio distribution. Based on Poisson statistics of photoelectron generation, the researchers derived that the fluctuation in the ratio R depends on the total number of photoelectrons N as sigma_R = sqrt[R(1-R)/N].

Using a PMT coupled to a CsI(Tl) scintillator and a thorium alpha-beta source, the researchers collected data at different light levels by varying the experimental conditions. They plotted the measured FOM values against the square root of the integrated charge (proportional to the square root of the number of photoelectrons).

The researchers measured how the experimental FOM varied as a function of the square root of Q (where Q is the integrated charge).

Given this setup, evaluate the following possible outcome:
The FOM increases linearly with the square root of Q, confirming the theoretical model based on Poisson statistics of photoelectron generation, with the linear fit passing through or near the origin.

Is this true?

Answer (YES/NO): NO